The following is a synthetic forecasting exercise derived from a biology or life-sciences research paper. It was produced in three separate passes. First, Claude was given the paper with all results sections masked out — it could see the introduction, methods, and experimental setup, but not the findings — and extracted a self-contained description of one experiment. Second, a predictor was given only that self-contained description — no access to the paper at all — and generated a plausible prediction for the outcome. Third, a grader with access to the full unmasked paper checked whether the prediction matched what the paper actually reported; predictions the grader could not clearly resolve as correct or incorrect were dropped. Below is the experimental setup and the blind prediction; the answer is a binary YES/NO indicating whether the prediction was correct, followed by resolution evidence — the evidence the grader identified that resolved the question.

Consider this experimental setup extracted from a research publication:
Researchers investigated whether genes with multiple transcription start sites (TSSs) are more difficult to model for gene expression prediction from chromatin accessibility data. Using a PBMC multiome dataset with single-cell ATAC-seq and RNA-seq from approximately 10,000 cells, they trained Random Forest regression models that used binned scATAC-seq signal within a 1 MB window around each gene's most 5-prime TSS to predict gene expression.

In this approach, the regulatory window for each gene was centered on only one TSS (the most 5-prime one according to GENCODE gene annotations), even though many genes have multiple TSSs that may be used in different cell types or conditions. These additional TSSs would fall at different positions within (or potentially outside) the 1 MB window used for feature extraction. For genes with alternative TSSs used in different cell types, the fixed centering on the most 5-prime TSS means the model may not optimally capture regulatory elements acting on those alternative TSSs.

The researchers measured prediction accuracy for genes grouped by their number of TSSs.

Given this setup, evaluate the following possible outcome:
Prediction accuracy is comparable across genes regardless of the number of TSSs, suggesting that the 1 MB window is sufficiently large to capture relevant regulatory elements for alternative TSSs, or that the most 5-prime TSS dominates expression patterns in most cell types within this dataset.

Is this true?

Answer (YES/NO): NO